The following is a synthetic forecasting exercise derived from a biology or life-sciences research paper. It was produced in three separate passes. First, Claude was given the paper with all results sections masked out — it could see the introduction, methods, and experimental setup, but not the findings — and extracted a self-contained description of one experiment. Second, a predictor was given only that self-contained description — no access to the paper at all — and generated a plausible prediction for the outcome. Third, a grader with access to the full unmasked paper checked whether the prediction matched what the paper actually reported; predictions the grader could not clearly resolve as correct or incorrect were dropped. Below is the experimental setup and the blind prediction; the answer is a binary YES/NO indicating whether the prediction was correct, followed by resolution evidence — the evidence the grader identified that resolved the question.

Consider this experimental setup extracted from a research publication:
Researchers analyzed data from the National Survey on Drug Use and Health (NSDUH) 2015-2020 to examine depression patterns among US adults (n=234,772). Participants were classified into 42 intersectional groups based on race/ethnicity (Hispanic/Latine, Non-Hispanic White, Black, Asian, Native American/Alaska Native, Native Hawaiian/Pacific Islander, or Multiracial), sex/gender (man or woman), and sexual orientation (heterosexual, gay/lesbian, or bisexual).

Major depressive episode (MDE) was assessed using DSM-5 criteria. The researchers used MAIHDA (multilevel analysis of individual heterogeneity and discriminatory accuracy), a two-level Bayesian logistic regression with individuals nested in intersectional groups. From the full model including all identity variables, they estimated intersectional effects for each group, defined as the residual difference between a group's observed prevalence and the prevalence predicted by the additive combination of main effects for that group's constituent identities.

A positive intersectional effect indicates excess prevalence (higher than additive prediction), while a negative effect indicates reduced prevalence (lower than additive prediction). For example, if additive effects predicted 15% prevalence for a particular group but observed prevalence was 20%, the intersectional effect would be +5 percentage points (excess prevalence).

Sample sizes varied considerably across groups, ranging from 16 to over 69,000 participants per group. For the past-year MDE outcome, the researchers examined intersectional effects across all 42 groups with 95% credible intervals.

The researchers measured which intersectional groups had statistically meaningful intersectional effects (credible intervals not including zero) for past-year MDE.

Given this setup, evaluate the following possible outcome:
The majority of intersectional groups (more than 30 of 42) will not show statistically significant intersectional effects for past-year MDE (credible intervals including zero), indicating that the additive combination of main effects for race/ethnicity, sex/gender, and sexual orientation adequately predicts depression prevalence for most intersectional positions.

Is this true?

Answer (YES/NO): YES